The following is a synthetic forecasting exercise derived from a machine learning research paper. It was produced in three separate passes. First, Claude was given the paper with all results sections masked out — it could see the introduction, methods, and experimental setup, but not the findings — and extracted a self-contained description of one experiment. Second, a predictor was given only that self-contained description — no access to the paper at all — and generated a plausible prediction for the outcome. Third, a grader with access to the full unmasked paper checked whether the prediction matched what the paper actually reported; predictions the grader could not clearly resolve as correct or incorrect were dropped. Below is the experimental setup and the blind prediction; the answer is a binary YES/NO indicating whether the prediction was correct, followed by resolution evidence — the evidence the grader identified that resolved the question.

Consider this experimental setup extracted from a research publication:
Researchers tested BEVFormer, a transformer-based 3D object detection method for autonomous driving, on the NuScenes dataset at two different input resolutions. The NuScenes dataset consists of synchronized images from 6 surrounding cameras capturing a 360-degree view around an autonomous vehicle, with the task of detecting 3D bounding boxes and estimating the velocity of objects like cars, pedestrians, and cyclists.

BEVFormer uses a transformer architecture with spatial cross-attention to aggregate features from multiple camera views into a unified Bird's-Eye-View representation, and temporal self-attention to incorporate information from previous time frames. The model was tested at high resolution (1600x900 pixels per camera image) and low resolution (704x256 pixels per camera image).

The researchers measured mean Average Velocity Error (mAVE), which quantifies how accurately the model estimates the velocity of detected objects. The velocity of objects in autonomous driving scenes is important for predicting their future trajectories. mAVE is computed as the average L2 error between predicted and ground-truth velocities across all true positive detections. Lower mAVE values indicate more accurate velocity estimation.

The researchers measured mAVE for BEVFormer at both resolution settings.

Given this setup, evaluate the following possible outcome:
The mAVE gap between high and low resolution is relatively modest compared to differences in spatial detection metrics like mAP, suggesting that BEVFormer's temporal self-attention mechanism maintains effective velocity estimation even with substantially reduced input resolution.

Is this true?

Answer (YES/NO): NO